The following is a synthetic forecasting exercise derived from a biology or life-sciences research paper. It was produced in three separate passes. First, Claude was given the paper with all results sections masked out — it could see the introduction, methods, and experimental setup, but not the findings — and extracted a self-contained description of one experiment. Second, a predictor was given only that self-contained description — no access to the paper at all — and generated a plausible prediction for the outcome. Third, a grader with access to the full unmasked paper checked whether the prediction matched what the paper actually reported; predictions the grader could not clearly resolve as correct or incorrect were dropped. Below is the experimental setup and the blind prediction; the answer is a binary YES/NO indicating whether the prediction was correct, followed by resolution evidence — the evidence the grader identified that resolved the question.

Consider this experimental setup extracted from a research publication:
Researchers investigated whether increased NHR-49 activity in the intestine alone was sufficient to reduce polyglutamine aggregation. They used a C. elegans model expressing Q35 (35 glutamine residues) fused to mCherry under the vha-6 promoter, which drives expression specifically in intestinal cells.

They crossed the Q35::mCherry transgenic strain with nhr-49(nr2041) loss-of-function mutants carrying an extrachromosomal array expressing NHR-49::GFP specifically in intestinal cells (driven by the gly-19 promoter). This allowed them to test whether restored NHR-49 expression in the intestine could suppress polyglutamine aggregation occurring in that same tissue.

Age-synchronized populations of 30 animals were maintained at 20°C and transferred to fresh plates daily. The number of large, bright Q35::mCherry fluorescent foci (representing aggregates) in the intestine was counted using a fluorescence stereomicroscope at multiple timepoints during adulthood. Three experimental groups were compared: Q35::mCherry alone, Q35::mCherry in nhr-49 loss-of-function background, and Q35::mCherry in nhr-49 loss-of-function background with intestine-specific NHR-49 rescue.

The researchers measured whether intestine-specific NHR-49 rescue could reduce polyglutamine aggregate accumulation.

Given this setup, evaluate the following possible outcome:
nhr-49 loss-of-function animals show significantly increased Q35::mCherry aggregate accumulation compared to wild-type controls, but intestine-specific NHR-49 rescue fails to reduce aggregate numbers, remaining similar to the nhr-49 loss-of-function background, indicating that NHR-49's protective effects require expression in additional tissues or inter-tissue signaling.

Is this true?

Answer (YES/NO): NO